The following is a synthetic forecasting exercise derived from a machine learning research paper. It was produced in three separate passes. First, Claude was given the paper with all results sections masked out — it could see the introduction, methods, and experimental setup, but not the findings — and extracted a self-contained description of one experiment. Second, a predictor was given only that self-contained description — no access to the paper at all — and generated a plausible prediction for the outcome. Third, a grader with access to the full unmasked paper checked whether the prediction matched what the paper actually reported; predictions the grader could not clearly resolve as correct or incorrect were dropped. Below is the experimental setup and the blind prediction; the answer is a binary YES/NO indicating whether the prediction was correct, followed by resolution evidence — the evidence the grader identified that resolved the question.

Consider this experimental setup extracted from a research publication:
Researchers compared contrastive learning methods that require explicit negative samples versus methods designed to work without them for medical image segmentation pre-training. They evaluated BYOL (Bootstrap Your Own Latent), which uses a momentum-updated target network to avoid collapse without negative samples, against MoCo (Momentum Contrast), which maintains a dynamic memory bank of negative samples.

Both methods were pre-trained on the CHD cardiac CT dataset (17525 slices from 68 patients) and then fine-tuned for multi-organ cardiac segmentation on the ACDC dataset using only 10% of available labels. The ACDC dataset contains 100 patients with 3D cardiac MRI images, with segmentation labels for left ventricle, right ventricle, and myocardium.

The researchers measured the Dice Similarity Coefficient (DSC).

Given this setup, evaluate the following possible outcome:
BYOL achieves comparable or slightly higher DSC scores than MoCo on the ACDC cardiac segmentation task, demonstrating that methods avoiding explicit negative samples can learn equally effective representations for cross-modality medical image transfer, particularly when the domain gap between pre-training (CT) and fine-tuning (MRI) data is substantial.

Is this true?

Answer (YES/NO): NO